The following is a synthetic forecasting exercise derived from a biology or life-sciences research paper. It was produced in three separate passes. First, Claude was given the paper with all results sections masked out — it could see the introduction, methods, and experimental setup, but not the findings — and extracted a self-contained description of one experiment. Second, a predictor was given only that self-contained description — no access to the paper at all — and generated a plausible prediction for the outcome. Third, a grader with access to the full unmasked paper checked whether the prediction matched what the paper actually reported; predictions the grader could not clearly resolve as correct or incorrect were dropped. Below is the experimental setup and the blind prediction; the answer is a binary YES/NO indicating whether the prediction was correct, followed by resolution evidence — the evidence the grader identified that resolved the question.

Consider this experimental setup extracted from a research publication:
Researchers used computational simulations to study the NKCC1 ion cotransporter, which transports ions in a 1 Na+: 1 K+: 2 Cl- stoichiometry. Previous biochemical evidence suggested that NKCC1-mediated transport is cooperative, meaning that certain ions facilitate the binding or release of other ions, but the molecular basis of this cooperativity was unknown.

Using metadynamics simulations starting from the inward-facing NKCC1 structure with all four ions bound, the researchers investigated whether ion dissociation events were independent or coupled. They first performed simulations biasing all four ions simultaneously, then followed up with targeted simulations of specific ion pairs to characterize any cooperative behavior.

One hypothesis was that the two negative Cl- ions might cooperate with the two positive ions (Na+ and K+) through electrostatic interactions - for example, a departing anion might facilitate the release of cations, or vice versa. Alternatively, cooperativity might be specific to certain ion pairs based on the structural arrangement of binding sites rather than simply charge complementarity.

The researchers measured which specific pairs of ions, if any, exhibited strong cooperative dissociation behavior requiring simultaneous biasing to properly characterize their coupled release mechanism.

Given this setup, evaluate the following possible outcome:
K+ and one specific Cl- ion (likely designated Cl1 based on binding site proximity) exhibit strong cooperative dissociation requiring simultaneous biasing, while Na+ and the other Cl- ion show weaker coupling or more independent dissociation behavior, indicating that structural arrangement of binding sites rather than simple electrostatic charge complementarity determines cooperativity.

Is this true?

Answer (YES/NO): NO